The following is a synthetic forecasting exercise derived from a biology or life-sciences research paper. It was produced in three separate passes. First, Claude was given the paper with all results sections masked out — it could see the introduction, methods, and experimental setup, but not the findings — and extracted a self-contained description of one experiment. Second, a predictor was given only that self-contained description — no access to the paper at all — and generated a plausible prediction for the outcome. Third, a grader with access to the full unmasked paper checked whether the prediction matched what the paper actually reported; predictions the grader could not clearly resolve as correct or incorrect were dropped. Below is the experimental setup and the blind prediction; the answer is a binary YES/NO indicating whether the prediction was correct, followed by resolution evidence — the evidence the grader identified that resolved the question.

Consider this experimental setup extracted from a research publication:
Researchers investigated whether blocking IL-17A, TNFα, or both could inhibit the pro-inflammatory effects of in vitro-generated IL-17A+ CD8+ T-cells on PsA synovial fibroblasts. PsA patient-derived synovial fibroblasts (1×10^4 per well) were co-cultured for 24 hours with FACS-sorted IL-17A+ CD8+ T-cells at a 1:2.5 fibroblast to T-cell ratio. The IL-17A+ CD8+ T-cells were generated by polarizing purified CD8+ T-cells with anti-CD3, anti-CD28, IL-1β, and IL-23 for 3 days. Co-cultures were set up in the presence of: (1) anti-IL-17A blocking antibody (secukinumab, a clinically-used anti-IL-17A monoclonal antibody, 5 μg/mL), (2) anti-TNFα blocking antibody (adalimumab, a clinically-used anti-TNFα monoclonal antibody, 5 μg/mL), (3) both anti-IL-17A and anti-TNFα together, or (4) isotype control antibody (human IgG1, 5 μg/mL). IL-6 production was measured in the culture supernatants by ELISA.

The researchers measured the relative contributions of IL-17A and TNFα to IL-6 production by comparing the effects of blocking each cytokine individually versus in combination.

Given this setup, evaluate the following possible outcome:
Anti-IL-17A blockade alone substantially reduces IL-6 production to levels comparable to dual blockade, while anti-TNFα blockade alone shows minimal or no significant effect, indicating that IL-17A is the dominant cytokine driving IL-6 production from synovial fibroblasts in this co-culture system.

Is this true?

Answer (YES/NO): NO